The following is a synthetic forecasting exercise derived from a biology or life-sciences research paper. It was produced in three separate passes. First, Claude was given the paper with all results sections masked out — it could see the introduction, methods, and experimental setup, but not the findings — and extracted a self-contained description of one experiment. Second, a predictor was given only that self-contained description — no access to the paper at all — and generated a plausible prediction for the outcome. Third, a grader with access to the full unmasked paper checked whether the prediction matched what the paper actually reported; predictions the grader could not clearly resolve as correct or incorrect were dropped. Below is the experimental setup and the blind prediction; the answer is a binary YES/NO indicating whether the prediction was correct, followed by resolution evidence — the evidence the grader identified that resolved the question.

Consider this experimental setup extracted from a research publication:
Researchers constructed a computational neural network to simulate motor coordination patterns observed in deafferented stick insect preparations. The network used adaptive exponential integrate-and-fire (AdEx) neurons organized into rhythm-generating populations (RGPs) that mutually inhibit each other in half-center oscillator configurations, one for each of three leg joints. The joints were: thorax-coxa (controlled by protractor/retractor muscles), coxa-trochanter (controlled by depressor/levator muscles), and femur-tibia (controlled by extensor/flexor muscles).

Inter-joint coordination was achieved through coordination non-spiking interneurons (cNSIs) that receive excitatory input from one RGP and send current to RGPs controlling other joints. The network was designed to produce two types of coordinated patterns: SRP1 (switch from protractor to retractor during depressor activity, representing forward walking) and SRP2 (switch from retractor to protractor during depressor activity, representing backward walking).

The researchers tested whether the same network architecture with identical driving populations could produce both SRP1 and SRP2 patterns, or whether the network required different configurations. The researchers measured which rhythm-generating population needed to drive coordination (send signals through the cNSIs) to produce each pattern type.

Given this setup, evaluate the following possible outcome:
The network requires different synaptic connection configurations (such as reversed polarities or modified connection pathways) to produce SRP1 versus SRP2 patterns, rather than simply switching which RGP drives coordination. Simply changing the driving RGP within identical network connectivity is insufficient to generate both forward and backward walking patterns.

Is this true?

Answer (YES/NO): YES